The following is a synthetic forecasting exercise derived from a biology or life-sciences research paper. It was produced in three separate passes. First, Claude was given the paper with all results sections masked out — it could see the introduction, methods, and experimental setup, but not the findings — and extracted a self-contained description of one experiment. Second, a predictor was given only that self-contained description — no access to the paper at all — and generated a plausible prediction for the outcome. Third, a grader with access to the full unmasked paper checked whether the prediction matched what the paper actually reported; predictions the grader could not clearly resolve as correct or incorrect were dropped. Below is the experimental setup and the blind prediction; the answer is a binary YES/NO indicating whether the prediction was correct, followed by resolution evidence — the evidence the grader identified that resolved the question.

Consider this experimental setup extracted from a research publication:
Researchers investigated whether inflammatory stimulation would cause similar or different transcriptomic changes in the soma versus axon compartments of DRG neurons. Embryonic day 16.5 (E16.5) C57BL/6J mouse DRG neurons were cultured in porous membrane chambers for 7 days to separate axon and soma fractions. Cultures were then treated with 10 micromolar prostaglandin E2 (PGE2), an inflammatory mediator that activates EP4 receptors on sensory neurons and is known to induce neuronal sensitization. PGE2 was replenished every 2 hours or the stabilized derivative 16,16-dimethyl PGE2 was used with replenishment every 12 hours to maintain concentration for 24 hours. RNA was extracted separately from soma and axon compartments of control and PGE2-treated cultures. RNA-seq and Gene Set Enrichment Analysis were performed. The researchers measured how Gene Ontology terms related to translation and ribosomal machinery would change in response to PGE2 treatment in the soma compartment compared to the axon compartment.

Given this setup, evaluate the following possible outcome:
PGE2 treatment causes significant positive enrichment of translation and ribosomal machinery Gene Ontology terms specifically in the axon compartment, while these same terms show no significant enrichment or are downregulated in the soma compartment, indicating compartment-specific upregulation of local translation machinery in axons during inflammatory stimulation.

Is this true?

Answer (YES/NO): NO